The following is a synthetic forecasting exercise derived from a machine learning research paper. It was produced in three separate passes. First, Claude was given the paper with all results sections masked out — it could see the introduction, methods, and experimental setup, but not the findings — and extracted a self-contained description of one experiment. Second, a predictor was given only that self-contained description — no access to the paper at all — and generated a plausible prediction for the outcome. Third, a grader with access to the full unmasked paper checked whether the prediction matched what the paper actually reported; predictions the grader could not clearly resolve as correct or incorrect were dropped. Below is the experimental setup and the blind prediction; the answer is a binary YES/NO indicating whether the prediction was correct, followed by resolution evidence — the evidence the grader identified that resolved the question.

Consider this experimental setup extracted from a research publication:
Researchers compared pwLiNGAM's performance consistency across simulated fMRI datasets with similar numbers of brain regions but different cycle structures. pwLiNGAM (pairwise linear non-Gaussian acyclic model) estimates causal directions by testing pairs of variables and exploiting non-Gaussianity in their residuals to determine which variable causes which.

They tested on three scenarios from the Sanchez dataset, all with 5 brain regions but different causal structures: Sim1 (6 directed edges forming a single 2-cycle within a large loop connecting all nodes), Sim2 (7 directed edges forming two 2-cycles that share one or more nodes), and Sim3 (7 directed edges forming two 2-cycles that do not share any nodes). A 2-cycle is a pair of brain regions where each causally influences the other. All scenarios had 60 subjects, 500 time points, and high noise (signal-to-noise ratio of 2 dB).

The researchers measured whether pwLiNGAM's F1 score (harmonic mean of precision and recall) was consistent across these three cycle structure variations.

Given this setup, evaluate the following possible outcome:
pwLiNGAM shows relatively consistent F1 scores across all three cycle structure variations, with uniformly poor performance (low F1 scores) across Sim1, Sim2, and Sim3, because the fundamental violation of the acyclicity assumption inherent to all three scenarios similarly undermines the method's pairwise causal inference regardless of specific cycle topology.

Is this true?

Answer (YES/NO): NO